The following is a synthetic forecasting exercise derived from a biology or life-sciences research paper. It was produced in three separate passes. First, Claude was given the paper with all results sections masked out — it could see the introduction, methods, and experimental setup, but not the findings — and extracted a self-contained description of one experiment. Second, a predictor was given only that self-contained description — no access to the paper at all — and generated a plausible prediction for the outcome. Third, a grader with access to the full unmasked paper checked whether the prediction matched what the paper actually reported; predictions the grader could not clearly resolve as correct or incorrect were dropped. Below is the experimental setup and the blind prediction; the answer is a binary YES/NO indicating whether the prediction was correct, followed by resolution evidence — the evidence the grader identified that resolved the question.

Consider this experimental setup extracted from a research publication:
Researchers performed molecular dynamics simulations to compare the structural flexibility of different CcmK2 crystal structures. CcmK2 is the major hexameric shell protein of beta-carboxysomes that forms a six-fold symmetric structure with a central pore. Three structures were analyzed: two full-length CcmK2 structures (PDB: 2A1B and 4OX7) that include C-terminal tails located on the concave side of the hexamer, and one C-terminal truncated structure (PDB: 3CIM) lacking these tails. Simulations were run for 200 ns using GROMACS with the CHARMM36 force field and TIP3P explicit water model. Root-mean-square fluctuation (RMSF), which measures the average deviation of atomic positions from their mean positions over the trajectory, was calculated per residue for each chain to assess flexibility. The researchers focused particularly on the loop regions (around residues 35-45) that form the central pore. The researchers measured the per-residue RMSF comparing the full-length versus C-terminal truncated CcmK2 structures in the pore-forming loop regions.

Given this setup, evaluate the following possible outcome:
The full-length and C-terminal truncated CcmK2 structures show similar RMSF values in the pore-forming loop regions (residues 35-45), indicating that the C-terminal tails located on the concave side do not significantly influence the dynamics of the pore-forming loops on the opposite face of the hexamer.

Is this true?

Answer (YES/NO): YES